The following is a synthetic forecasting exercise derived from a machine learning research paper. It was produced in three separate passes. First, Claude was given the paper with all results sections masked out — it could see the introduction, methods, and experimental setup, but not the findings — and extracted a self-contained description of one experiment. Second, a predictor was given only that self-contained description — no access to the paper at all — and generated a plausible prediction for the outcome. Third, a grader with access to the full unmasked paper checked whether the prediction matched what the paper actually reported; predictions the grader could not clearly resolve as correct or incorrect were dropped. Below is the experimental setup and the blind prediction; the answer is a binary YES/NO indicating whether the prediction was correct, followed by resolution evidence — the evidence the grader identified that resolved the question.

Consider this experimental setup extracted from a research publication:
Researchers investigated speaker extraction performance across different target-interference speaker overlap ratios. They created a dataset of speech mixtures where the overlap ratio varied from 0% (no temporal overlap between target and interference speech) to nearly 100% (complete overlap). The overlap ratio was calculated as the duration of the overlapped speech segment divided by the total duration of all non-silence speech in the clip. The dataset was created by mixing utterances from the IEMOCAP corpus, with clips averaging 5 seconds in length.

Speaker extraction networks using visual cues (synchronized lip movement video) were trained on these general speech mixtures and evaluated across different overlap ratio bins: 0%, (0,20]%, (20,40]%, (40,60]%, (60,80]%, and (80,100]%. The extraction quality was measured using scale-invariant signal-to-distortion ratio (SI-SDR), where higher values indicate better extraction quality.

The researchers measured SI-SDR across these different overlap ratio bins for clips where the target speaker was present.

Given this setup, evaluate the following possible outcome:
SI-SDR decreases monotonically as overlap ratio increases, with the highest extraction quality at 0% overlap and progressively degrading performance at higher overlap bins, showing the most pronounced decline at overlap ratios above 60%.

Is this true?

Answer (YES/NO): NO